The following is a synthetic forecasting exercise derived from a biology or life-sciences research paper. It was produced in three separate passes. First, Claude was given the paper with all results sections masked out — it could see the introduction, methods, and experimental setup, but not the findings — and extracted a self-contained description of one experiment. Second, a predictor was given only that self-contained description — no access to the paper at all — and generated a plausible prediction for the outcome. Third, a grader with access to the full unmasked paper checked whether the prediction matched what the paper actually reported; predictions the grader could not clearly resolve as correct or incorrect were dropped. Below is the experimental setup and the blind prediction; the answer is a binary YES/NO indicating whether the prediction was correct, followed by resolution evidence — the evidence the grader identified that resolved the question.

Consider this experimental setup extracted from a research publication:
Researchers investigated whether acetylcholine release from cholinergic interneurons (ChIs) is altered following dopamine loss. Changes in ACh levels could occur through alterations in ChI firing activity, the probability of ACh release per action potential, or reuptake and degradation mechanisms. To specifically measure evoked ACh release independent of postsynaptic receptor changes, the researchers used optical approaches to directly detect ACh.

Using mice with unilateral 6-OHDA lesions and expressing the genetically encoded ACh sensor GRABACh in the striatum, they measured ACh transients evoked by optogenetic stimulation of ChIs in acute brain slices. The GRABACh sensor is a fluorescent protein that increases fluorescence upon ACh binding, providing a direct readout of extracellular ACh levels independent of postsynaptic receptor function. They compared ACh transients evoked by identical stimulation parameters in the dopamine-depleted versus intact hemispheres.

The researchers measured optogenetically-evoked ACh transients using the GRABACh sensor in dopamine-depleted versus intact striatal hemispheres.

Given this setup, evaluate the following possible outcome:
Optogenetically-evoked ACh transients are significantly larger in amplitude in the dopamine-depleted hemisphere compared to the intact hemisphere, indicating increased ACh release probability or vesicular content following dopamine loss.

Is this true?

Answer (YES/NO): NO